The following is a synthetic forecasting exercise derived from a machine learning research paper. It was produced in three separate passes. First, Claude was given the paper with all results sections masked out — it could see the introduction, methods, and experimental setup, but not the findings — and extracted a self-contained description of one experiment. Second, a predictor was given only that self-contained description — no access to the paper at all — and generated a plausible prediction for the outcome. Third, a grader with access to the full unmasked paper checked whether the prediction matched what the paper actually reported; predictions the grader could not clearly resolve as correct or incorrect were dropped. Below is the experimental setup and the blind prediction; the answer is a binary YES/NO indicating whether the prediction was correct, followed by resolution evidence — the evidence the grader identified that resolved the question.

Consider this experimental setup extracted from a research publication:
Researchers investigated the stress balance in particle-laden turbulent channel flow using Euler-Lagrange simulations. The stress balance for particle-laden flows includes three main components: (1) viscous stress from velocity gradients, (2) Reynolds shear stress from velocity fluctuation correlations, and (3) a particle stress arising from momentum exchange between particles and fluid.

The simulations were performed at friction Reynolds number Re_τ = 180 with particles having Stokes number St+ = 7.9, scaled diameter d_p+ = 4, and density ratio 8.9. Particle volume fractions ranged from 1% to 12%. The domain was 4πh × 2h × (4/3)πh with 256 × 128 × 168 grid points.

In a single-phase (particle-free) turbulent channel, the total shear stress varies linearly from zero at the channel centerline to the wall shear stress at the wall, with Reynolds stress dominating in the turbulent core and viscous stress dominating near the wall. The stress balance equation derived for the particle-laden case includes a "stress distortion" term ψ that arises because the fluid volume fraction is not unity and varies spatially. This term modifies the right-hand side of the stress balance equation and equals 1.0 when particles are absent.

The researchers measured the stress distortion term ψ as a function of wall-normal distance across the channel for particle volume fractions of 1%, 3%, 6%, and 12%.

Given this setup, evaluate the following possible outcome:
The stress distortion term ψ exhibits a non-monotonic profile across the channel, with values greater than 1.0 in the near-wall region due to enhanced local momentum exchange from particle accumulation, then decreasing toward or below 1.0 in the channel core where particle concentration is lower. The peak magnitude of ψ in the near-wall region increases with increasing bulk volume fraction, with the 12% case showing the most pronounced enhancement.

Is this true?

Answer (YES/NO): NO